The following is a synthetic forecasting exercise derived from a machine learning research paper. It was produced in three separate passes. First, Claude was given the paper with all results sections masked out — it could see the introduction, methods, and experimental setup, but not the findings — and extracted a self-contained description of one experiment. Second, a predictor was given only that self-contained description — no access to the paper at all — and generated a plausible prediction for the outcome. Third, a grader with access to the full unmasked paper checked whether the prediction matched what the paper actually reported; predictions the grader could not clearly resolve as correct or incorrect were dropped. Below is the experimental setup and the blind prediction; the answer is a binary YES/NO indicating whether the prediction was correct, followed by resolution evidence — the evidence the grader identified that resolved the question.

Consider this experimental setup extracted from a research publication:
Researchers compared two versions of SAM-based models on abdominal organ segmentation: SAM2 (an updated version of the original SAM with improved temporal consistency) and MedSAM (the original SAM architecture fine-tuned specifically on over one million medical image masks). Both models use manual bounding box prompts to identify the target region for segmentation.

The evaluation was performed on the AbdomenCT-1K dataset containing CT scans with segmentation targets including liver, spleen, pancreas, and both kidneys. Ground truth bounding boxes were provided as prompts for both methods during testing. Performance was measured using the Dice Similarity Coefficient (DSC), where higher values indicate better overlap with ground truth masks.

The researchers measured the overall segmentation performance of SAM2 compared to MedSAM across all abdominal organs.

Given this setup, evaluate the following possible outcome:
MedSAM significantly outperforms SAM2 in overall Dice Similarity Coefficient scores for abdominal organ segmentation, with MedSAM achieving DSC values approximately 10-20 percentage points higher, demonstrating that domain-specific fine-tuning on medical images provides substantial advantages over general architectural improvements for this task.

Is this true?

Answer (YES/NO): NO